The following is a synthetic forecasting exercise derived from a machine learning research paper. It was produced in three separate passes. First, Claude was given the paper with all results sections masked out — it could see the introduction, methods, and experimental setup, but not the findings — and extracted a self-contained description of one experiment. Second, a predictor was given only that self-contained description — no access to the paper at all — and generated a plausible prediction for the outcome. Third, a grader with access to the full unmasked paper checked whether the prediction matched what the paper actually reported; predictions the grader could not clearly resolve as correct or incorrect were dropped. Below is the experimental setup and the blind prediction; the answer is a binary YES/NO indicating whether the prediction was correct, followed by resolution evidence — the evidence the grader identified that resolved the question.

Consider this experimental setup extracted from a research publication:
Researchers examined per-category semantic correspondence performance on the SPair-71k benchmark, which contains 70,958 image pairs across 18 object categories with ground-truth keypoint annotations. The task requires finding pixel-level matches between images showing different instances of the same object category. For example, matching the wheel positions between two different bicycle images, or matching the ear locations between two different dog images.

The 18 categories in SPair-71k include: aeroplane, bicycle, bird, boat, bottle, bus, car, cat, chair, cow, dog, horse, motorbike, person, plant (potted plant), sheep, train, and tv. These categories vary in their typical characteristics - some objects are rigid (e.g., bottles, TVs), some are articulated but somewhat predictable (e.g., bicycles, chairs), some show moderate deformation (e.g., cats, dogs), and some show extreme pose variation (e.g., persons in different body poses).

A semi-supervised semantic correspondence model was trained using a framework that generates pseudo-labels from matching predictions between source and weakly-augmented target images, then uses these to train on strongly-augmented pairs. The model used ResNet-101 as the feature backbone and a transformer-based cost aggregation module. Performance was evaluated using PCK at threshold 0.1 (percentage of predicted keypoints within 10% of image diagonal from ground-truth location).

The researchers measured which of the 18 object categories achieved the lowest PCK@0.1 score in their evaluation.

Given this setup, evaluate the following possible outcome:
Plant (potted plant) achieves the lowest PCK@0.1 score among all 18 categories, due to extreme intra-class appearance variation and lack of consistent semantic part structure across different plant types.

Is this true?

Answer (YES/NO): NO